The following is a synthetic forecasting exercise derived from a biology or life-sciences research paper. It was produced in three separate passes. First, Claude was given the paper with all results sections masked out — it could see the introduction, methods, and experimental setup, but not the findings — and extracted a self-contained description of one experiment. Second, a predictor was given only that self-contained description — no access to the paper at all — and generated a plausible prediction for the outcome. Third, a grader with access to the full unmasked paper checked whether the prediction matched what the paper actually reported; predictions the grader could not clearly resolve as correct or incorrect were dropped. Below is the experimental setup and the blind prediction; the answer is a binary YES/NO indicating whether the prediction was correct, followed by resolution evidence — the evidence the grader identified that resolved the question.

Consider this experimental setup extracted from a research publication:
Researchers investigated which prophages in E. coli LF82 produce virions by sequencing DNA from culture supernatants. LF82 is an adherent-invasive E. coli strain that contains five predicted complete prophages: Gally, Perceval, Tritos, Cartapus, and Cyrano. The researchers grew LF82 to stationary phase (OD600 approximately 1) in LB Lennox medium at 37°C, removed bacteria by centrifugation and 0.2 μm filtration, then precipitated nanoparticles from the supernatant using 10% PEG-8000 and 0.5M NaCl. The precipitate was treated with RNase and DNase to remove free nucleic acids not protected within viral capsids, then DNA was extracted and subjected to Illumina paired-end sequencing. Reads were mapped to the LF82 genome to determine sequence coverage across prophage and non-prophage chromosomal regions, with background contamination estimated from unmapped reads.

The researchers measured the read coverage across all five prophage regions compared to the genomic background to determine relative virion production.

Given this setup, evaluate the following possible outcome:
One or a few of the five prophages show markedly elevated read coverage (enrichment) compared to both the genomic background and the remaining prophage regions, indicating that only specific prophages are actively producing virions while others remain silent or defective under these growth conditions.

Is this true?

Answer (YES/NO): NO